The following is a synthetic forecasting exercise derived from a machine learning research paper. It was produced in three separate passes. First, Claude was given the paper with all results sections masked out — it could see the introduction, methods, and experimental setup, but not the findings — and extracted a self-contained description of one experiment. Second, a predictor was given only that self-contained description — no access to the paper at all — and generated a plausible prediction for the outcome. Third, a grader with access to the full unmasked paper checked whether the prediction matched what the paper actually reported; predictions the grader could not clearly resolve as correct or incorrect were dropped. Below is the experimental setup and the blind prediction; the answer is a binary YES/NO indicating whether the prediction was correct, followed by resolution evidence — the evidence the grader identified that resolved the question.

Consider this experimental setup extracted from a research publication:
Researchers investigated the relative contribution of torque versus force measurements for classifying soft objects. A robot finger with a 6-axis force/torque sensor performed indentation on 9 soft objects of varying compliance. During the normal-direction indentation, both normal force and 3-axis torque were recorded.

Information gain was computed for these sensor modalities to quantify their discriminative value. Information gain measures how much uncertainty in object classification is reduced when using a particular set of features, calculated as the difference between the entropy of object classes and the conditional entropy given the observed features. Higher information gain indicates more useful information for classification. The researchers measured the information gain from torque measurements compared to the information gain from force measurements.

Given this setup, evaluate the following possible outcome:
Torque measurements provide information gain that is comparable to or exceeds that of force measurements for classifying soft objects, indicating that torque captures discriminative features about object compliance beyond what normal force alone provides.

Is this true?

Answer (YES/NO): YES